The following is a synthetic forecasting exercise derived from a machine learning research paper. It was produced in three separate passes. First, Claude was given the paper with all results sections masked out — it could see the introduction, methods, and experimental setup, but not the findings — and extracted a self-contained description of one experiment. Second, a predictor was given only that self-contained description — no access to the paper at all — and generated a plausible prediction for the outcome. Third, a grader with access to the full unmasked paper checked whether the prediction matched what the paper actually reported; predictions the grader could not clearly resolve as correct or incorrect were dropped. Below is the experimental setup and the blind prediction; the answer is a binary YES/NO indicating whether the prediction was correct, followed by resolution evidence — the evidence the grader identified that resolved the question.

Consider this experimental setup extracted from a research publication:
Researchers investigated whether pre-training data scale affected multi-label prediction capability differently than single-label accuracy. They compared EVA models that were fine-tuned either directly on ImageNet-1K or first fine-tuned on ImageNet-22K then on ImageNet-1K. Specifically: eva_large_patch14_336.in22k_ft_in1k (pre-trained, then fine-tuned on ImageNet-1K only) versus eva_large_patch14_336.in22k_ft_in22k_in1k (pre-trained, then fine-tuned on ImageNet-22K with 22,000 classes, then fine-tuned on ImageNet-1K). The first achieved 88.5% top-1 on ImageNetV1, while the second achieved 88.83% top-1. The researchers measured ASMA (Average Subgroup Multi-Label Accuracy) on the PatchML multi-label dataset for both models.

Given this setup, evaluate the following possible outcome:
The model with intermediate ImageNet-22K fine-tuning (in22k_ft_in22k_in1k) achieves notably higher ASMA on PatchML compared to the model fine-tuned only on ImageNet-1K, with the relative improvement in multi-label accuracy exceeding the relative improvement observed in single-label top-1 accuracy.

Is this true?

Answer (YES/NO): NO